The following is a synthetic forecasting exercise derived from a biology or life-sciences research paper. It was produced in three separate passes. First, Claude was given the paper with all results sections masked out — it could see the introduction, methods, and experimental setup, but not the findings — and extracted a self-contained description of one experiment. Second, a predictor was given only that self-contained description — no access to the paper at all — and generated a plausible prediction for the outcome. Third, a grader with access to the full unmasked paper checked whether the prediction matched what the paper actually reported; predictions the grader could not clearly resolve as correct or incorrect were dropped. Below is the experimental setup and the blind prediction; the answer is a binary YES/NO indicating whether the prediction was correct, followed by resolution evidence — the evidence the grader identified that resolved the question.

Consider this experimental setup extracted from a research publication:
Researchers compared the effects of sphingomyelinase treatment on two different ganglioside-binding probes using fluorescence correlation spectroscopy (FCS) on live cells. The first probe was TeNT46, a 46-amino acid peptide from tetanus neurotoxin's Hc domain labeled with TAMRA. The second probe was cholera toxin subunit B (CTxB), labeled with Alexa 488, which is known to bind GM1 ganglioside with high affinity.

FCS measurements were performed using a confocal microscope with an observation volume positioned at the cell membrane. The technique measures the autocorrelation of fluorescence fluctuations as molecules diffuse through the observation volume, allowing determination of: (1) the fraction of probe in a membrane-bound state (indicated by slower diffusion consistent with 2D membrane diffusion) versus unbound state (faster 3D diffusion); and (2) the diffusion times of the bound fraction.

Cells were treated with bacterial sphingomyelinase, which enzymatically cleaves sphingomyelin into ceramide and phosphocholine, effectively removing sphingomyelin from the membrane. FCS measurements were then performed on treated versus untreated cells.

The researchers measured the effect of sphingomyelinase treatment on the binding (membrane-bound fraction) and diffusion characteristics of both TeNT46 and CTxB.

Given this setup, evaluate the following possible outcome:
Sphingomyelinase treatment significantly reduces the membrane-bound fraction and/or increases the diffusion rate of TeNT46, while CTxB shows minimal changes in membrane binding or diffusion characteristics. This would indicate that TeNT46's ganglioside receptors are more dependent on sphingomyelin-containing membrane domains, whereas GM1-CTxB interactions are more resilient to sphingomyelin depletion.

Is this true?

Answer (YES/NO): YES